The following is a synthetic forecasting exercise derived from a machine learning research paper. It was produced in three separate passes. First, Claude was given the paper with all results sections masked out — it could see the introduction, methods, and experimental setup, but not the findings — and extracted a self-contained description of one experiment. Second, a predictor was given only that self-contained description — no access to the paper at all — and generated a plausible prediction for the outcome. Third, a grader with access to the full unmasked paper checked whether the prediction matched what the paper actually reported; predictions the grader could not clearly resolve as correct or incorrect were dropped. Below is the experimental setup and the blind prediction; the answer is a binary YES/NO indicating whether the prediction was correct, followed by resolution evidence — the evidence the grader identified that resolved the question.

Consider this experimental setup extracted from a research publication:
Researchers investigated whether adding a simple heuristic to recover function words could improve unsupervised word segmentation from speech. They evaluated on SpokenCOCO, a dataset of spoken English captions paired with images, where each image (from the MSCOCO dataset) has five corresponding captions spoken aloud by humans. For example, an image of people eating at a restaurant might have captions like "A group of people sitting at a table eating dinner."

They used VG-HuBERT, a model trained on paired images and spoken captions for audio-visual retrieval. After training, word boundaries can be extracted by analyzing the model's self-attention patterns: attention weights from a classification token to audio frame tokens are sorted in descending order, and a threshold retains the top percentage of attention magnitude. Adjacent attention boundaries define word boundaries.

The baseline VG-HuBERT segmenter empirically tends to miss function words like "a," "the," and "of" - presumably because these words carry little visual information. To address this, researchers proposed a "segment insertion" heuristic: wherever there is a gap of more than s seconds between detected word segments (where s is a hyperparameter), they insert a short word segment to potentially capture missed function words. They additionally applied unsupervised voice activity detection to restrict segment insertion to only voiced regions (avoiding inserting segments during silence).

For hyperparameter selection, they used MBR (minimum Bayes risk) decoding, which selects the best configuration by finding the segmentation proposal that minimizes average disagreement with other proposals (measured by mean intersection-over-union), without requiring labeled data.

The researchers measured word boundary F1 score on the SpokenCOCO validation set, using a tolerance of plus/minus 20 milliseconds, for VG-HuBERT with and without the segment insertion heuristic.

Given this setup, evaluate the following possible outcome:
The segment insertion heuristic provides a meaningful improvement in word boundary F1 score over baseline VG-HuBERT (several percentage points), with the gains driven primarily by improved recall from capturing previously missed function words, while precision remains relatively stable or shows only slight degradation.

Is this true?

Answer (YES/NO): YES